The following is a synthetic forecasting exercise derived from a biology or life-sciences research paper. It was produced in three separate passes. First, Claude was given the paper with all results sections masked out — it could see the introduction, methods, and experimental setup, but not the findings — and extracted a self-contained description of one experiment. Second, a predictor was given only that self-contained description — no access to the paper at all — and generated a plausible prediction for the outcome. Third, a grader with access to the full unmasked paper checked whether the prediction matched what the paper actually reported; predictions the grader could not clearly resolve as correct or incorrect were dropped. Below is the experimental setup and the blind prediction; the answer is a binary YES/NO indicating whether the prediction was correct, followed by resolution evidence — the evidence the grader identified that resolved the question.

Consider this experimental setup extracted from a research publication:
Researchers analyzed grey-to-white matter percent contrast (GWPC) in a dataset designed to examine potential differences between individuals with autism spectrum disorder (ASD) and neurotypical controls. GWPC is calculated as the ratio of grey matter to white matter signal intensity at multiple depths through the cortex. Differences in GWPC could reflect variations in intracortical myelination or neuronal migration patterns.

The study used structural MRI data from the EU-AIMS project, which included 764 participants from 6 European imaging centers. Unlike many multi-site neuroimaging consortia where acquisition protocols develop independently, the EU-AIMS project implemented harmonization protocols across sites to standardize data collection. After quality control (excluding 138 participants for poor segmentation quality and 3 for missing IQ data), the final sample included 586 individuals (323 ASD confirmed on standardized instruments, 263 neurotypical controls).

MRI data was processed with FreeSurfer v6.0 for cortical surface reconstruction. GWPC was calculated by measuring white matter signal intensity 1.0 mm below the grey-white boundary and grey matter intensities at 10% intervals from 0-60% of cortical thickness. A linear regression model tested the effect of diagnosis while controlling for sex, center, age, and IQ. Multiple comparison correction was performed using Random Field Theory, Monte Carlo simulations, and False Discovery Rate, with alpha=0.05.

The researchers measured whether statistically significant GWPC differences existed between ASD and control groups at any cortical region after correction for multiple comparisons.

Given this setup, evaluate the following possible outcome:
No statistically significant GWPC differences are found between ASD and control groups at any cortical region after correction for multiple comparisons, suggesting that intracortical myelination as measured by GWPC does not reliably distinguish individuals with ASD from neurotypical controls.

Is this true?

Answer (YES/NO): YES